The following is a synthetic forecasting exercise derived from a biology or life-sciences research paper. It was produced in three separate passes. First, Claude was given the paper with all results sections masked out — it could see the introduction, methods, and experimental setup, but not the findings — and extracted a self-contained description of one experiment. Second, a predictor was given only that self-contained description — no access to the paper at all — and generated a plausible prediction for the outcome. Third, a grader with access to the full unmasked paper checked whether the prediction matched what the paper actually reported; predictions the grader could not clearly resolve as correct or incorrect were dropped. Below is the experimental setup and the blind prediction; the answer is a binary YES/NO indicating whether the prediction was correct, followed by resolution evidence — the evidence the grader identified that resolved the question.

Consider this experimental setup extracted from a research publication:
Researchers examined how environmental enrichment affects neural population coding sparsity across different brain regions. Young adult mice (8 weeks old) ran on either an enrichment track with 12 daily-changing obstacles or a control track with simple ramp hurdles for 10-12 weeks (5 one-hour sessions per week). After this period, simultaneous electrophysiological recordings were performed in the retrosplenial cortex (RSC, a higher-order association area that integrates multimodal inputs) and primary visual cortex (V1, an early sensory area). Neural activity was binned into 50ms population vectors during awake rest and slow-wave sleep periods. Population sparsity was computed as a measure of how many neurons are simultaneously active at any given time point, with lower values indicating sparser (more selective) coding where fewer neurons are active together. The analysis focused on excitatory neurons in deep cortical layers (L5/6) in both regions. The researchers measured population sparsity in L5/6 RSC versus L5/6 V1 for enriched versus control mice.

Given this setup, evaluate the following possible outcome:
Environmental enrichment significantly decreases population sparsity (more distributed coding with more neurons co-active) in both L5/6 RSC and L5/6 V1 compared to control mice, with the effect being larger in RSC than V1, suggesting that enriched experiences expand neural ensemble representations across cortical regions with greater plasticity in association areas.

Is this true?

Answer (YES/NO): NO